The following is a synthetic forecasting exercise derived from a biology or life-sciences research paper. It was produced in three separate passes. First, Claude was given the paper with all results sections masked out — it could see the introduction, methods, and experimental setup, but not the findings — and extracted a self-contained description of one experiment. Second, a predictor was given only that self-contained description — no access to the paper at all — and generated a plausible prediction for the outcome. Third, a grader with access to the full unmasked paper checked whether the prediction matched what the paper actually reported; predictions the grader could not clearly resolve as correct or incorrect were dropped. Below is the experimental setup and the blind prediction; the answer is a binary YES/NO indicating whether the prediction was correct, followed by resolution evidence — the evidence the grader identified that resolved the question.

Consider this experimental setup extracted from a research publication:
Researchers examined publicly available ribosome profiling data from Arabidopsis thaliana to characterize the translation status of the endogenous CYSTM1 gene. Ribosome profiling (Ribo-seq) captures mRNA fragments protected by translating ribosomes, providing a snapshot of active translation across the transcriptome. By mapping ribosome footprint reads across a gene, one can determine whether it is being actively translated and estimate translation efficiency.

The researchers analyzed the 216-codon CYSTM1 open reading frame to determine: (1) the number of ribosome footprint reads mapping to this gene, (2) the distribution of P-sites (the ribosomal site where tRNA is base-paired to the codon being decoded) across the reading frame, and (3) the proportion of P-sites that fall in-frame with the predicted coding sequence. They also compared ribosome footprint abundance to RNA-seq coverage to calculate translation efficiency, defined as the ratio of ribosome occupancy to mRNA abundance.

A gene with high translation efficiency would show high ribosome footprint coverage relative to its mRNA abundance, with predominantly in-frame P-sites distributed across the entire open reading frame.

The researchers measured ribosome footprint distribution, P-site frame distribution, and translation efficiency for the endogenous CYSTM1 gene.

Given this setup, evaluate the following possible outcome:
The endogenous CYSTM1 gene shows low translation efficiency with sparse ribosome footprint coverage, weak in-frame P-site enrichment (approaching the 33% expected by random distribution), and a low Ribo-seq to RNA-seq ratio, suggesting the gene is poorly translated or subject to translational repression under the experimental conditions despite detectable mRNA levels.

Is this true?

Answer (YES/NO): NO